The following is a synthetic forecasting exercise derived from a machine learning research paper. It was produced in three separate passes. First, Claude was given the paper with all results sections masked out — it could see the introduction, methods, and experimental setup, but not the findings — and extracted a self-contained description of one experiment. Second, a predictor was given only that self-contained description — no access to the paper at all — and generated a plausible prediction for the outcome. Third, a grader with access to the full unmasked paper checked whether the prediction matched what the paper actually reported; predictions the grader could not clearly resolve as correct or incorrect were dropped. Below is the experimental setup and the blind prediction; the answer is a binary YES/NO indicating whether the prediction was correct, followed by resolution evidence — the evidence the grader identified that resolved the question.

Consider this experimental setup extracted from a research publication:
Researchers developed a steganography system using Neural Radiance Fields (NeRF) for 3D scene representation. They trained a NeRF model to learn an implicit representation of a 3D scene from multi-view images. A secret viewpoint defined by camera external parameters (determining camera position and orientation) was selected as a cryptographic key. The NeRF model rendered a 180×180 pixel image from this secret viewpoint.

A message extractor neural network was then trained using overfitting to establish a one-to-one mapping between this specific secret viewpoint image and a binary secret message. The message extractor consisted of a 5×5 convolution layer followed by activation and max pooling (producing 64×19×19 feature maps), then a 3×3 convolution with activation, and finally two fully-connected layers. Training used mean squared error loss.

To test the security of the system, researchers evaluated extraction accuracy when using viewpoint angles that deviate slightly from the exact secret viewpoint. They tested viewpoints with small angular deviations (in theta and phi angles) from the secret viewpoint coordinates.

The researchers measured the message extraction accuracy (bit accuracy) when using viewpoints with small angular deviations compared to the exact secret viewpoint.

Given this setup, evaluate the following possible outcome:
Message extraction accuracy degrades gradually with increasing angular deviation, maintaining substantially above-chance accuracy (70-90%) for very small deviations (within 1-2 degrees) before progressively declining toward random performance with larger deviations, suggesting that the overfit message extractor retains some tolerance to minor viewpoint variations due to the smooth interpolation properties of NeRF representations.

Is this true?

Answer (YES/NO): NO